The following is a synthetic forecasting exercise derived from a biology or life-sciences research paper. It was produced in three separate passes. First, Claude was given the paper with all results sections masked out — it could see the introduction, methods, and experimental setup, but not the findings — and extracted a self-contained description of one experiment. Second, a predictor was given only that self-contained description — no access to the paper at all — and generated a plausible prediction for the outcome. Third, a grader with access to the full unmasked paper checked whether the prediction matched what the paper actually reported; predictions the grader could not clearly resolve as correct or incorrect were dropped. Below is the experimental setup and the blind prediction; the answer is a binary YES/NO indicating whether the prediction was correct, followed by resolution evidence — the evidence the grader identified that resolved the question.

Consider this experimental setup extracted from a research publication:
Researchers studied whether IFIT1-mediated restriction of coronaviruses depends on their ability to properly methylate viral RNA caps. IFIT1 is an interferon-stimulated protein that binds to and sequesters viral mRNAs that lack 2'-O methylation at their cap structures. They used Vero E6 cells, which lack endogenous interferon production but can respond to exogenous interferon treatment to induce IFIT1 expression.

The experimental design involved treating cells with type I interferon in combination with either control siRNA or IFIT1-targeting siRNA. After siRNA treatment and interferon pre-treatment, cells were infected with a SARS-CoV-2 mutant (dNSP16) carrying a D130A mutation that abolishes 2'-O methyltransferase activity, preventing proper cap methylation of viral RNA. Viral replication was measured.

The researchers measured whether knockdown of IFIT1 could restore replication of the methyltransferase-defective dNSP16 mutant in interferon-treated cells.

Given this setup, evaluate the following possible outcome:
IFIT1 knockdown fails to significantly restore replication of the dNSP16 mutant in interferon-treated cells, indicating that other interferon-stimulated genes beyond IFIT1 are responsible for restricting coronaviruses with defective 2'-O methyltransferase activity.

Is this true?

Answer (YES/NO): NO